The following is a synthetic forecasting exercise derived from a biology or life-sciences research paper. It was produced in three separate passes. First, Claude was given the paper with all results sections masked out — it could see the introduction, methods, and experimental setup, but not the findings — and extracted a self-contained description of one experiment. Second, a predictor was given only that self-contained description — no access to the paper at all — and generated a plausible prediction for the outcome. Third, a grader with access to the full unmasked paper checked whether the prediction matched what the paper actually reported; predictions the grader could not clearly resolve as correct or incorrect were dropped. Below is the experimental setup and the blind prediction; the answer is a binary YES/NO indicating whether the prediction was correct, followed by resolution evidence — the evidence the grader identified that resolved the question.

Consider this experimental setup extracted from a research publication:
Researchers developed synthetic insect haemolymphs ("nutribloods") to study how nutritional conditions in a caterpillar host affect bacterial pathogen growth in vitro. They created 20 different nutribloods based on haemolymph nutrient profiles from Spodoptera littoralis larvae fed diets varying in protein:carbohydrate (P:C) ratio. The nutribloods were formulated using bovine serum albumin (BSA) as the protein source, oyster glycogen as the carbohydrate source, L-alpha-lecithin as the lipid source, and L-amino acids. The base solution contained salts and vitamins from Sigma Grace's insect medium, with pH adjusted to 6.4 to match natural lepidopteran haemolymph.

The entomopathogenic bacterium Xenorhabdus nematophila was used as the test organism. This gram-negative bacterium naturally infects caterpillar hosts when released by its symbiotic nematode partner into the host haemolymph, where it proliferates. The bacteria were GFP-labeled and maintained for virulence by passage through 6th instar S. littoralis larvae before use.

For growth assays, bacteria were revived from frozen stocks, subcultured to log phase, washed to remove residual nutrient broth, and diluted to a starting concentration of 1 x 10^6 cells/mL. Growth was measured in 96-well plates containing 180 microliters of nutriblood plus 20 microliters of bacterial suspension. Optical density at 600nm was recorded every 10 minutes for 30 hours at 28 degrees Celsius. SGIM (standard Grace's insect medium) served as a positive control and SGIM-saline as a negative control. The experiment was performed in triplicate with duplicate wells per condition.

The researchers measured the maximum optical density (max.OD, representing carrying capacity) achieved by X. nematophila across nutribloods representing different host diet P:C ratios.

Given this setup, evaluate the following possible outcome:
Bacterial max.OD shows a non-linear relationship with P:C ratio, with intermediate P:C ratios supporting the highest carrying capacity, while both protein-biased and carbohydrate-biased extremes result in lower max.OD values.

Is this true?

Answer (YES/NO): NO